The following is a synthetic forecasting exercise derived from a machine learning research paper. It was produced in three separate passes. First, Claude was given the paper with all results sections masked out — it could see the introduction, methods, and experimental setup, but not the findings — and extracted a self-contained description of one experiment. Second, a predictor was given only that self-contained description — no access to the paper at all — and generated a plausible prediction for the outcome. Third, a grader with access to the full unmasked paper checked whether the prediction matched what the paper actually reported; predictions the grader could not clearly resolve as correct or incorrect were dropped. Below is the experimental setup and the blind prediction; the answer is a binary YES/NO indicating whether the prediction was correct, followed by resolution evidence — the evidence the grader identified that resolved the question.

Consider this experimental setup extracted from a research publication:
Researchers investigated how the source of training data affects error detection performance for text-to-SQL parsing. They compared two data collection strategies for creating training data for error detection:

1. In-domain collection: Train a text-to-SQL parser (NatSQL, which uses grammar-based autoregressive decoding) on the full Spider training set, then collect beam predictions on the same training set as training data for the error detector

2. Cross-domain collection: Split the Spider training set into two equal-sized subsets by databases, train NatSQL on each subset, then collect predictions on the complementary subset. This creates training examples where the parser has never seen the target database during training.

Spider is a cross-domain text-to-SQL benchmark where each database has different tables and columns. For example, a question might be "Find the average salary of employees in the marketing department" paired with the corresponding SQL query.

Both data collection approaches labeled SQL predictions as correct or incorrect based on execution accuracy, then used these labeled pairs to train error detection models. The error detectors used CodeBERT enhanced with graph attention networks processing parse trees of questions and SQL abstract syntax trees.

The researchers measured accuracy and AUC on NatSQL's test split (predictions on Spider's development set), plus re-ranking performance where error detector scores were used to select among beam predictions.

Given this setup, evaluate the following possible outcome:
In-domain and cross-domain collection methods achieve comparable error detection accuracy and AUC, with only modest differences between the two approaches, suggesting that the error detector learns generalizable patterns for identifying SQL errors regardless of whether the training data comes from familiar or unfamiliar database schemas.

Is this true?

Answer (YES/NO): NO